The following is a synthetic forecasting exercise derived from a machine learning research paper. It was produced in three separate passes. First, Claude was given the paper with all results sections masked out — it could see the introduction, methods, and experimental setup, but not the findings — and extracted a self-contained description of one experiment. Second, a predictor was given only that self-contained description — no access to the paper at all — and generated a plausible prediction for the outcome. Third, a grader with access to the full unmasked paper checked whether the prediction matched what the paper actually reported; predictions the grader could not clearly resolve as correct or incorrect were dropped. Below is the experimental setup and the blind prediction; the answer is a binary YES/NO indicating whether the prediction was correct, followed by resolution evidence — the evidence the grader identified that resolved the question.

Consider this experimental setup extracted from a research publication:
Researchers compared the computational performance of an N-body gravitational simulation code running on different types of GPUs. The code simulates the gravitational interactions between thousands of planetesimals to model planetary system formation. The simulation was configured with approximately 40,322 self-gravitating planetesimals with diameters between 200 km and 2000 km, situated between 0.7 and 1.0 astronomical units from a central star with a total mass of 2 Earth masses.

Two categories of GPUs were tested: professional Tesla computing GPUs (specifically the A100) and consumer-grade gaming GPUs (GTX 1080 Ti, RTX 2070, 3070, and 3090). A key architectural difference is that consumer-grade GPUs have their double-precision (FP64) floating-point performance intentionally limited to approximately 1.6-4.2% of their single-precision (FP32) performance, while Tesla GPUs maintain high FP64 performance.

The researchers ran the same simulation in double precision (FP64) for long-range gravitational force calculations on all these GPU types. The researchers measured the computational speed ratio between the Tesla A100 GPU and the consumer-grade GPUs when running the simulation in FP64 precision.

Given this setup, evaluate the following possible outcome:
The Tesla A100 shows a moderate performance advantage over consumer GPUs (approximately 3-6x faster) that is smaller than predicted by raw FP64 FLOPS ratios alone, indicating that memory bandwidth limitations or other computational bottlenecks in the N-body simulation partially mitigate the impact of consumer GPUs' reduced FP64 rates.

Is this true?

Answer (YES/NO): NO